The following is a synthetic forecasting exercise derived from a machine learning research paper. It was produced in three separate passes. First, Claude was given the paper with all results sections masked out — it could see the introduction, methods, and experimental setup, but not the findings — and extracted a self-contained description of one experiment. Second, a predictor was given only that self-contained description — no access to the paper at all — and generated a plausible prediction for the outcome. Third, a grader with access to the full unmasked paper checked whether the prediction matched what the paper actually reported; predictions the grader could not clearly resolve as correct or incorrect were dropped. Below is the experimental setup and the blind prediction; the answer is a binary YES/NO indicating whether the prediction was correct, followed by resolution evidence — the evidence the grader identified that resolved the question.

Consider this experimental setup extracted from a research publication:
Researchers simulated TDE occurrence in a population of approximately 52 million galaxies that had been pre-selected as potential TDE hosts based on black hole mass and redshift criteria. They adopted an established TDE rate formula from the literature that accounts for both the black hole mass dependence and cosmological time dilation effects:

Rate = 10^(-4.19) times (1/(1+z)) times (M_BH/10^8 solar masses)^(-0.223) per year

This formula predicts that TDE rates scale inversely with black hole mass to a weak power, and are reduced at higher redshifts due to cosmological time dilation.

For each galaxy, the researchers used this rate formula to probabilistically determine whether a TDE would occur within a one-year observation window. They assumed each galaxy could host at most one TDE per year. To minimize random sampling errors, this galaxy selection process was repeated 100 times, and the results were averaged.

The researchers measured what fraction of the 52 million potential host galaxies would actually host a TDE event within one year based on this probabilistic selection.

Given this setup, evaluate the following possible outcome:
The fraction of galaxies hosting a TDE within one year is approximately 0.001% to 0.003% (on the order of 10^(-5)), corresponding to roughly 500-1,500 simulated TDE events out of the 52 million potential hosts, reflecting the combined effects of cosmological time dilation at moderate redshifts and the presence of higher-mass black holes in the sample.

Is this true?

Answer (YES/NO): NO